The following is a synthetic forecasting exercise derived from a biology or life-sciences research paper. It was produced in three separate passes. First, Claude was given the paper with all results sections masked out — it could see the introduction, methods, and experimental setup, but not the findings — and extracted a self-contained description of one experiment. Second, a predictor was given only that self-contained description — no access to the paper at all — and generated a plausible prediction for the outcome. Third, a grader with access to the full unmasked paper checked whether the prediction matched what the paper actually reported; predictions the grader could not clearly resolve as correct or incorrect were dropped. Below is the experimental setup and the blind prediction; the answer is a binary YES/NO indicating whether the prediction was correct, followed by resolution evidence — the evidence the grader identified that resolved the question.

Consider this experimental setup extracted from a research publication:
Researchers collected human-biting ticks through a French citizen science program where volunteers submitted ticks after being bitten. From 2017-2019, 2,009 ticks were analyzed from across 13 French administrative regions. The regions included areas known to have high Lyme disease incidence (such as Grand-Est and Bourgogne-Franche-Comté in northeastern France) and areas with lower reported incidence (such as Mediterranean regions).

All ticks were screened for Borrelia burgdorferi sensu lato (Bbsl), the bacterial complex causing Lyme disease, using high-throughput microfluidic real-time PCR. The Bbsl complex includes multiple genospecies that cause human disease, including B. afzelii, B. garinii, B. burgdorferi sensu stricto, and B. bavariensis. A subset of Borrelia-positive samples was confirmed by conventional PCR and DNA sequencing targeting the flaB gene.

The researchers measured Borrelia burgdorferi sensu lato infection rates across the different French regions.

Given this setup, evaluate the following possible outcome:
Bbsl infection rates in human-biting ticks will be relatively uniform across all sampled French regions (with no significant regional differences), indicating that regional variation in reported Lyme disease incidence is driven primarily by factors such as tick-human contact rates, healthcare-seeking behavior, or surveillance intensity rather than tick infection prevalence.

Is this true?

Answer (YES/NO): NO